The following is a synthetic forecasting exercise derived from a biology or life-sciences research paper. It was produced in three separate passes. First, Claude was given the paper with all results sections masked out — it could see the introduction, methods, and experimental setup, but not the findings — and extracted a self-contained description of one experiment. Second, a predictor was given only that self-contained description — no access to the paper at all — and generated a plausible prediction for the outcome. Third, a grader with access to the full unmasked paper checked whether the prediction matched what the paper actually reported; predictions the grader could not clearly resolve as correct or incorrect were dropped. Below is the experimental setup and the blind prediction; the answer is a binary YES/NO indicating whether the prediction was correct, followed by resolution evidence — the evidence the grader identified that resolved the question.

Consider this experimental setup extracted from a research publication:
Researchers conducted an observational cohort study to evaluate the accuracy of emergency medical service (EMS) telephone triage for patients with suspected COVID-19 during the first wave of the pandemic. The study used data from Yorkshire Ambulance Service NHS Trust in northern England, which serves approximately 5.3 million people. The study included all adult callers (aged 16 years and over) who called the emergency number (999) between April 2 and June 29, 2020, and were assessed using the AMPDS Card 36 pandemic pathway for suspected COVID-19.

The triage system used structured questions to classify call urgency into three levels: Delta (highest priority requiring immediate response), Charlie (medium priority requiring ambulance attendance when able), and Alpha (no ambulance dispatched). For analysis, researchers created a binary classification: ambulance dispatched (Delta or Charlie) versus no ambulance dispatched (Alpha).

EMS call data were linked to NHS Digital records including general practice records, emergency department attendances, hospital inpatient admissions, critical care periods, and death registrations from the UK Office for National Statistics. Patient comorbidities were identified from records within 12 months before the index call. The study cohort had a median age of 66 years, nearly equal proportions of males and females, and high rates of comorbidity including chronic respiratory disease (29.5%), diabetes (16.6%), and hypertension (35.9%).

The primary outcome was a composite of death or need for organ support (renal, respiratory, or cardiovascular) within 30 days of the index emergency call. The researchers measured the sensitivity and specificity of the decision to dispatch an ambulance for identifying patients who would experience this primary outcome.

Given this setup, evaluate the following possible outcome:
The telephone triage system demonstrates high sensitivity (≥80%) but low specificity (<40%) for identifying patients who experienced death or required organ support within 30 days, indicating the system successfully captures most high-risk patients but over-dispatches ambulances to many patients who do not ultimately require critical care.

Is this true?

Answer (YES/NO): YES